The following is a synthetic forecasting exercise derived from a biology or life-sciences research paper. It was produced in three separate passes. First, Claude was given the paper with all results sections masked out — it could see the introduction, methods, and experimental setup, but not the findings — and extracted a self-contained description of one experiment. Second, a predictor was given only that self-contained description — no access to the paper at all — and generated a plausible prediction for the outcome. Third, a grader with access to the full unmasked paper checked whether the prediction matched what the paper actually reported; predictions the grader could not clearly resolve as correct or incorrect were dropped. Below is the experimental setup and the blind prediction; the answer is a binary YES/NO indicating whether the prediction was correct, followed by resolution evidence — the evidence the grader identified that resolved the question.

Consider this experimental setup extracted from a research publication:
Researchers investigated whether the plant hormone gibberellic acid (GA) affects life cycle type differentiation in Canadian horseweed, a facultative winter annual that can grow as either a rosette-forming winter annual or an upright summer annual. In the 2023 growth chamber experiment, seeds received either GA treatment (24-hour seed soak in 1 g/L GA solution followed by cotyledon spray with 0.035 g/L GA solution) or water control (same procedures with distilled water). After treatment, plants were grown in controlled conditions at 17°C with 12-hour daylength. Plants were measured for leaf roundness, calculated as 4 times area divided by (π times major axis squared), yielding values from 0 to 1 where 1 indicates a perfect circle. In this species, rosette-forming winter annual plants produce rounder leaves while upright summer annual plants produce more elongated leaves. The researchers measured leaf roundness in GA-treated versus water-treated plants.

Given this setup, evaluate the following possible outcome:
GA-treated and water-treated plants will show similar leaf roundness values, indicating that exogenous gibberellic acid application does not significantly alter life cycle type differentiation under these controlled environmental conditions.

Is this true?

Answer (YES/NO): NO